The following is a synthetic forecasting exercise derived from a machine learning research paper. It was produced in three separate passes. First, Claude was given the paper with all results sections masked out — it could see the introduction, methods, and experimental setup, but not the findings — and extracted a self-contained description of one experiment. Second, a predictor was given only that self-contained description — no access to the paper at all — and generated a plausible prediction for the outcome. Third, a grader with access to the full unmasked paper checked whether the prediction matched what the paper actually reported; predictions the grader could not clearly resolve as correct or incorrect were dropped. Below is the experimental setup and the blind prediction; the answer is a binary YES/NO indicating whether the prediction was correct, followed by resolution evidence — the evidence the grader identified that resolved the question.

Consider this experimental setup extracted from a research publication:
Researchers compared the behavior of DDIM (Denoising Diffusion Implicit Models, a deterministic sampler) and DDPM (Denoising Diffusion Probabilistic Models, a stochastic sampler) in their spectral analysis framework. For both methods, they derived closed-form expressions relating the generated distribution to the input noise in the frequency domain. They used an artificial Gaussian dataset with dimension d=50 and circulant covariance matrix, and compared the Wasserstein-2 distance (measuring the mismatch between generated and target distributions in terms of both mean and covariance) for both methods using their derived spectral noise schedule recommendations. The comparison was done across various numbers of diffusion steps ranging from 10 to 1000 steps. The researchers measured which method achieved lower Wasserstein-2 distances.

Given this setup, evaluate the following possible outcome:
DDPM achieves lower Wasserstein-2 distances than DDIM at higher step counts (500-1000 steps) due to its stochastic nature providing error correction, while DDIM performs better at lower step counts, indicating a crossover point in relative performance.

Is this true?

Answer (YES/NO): NO